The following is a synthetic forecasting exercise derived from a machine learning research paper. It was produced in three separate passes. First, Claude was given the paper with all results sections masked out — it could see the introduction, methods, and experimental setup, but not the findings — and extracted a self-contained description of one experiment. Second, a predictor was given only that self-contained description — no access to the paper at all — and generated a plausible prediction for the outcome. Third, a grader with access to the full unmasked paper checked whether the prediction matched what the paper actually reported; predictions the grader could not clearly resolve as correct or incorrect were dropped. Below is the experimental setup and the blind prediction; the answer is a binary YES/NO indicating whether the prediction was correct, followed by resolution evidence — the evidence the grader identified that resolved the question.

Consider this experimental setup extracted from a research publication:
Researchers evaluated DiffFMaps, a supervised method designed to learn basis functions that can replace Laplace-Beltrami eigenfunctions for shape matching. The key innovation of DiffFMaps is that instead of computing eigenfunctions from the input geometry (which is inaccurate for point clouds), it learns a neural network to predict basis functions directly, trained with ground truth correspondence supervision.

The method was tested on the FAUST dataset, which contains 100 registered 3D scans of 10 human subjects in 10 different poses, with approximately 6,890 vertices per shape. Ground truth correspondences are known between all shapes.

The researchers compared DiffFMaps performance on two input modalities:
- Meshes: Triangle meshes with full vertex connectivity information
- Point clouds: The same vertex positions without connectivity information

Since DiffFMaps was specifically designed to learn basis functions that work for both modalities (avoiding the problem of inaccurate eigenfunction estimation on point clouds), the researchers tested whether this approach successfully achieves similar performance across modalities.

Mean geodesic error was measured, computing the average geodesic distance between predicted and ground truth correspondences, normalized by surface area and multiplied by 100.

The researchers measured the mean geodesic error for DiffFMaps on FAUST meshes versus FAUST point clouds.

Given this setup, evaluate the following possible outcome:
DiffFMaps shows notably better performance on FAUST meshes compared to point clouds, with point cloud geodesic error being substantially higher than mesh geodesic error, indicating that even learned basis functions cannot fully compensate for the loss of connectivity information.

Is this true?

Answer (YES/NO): NO